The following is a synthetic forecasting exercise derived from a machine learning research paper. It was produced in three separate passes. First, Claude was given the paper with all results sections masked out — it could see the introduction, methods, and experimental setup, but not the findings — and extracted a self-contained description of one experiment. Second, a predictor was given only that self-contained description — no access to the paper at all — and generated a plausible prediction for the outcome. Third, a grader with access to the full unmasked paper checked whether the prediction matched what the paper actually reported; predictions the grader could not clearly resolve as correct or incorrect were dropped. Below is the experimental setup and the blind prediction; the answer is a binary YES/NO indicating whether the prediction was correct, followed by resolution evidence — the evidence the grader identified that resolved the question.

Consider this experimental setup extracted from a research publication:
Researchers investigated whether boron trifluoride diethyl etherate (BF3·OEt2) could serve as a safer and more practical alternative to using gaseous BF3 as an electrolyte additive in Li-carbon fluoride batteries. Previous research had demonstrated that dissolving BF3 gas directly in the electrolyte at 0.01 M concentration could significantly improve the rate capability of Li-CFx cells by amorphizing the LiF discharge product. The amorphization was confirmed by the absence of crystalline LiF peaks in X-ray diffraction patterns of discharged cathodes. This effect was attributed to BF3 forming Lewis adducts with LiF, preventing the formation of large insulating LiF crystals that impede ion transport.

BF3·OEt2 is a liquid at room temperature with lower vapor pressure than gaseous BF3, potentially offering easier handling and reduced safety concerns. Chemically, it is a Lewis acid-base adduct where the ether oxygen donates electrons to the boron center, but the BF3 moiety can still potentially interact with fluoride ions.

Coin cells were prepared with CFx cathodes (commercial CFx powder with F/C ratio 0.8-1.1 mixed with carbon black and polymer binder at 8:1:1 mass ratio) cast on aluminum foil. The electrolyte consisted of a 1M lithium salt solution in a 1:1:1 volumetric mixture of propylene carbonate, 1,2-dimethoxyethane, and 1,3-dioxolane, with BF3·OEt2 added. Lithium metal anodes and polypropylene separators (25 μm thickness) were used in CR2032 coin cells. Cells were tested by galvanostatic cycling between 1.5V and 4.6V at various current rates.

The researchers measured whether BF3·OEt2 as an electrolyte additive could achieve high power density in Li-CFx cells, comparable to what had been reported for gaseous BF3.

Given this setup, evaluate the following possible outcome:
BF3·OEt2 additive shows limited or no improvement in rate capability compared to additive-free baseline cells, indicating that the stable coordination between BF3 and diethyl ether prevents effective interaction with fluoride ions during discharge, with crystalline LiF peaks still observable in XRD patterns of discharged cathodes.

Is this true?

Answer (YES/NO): NO